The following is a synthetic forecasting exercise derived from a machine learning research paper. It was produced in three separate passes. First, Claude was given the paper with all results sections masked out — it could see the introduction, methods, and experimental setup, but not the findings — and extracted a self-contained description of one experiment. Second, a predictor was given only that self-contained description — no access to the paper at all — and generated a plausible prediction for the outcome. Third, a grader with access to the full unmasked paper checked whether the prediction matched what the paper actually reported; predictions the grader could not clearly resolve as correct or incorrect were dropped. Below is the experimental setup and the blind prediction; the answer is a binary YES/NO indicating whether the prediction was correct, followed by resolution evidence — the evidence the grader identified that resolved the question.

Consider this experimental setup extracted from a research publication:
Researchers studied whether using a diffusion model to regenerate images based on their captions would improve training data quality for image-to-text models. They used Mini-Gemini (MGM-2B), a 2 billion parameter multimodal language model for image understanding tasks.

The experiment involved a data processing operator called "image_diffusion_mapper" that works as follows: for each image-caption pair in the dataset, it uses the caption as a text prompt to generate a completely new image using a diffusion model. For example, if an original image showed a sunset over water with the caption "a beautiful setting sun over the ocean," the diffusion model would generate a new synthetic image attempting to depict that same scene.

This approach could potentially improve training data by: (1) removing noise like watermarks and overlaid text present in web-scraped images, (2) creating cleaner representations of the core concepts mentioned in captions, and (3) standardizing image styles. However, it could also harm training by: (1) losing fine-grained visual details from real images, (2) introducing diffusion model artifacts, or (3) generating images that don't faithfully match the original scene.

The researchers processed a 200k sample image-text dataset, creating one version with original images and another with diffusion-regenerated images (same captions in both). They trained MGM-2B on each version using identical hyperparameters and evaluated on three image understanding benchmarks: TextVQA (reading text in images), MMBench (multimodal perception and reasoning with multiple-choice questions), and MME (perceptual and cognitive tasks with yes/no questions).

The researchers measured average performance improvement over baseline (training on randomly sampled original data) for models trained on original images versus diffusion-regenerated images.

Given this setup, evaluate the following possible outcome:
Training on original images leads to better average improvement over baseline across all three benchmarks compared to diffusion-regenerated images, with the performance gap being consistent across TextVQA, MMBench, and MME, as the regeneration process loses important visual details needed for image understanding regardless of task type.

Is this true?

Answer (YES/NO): NO